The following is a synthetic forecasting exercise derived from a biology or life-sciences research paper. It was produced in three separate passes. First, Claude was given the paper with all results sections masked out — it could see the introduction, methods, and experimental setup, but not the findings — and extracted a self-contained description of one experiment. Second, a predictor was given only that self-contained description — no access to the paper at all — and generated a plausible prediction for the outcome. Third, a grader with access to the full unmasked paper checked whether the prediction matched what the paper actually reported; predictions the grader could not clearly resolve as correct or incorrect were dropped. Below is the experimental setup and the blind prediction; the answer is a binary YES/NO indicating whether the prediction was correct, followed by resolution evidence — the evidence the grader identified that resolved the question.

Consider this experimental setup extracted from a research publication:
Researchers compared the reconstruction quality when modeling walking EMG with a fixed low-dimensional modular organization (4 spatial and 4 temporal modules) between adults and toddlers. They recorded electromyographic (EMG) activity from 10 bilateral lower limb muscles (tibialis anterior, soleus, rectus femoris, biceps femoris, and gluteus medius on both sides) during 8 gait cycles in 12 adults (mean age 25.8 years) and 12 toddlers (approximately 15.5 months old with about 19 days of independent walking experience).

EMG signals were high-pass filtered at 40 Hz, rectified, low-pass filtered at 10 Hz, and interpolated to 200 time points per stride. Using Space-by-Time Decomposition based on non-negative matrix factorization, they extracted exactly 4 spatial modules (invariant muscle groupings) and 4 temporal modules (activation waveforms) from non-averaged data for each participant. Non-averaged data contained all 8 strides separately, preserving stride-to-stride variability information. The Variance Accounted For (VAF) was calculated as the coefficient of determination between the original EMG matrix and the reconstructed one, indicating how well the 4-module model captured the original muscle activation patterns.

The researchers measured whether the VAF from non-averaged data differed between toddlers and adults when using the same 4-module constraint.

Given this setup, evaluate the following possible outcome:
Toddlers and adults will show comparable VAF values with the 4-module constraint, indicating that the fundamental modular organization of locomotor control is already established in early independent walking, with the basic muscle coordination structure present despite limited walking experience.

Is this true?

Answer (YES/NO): NO